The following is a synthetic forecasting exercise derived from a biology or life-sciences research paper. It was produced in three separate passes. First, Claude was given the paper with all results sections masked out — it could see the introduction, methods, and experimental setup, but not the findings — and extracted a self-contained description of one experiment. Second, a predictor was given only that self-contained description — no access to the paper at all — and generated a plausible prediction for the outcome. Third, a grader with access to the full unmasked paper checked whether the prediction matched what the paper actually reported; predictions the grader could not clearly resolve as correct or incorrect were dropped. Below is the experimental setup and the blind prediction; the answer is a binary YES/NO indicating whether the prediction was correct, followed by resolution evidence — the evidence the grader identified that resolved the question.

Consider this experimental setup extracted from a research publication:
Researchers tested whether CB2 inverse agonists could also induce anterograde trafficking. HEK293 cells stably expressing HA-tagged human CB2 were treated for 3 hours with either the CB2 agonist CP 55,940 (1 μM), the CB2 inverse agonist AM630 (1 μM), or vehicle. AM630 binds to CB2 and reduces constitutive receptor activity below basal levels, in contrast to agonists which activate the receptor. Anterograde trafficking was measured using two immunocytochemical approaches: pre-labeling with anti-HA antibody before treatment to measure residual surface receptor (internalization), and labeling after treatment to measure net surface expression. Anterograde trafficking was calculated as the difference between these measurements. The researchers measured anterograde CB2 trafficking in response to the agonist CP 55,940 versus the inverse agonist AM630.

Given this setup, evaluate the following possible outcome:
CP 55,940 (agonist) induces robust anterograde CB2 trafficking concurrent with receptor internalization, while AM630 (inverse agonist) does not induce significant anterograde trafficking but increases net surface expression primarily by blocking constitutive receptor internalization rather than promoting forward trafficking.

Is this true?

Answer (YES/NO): NO